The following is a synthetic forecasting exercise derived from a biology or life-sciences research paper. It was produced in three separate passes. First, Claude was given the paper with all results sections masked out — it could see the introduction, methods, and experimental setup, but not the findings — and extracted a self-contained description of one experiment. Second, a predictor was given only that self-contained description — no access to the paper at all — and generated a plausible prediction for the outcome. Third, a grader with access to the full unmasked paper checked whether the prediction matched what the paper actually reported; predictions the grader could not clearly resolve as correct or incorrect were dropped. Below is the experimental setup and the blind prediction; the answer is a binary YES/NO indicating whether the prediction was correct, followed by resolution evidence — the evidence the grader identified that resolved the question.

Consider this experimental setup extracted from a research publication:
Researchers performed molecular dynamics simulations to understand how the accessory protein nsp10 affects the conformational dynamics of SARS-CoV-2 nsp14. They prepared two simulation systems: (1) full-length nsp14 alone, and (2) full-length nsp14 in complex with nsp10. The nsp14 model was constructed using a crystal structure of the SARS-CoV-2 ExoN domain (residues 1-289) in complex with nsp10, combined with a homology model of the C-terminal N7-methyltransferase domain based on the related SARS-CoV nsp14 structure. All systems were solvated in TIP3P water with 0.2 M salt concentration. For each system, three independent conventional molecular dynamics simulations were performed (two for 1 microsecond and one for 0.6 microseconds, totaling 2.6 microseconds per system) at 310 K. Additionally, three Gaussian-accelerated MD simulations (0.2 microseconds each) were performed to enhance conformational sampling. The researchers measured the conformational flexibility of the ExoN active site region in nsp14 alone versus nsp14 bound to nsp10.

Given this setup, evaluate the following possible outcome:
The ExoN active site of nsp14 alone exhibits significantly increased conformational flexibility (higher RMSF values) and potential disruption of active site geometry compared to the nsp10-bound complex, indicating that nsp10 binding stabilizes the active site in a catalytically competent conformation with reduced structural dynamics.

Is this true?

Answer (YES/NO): NO